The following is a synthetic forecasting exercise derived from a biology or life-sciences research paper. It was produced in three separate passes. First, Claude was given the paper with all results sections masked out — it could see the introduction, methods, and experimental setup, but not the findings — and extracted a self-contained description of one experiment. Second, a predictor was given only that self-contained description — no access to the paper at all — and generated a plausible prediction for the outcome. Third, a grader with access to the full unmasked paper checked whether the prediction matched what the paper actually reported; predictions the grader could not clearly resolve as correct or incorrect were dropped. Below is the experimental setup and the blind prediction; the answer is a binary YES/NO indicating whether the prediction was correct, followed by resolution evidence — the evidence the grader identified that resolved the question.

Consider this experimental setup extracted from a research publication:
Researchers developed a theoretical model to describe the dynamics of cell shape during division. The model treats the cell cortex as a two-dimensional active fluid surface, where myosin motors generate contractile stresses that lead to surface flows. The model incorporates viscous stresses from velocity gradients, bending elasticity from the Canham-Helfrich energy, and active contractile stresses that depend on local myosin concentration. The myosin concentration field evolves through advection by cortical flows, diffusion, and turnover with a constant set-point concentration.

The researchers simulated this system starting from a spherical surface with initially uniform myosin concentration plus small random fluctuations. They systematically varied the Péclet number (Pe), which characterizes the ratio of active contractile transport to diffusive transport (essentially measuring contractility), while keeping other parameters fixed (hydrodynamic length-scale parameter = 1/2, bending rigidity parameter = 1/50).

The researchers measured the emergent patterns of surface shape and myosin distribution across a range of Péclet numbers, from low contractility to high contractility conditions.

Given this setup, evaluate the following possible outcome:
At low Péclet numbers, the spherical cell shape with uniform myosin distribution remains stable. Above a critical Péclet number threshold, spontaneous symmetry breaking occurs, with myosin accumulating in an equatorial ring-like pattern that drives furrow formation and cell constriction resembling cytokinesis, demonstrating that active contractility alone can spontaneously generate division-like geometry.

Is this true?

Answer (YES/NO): YES